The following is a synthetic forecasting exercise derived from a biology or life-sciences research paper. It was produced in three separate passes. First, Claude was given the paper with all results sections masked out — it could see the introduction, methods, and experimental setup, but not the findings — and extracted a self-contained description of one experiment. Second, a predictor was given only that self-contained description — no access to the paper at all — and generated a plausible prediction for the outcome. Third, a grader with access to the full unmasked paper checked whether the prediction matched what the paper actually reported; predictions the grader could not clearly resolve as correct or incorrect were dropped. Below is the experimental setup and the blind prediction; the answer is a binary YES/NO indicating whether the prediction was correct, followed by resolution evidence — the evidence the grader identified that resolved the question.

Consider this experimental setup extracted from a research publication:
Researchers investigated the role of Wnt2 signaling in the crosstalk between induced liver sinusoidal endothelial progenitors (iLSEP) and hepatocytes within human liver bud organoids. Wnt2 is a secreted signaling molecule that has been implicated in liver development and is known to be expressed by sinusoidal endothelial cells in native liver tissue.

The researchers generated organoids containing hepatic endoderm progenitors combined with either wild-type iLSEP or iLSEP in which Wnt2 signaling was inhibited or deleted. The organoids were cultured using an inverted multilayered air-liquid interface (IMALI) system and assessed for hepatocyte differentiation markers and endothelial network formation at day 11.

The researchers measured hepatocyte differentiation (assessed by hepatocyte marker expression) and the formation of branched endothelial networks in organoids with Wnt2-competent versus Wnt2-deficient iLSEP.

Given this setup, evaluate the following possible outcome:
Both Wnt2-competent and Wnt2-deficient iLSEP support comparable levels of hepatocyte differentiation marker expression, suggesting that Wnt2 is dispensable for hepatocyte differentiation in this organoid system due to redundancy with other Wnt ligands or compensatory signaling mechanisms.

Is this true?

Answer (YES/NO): NO